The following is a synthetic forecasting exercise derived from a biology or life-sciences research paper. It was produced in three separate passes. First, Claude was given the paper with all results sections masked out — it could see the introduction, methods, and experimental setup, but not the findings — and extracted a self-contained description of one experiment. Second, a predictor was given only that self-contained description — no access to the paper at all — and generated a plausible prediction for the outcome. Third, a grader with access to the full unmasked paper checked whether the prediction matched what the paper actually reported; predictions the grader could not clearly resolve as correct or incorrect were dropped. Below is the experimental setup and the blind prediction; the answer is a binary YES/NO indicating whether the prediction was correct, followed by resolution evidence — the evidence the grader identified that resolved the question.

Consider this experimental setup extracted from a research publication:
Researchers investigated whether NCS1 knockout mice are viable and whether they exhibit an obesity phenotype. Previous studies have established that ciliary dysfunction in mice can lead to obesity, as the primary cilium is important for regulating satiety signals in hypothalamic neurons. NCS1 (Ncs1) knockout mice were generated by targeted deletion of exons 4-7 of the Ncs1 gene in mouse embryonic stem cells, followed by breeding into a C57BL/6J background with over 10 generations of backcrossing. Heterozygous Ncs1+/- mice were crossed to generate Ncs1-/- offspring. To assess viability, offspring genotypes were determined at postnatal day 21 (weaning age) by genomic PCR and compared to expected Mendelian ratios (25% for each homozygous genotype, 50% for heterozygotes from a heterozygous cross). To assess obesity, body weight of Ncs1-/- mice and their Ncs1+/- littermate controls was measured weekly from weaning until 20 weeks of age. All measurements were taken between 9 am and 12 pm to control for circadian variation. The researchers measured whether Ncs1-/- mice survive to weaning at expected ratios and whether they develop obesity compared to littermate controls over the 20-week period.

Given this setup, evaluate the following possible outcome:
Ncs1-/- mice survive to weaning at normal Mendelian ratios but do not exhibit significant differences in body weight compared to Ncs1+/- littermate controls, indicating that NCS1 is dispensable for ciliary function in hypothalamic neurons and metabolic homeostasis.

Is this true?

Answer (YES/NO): NO